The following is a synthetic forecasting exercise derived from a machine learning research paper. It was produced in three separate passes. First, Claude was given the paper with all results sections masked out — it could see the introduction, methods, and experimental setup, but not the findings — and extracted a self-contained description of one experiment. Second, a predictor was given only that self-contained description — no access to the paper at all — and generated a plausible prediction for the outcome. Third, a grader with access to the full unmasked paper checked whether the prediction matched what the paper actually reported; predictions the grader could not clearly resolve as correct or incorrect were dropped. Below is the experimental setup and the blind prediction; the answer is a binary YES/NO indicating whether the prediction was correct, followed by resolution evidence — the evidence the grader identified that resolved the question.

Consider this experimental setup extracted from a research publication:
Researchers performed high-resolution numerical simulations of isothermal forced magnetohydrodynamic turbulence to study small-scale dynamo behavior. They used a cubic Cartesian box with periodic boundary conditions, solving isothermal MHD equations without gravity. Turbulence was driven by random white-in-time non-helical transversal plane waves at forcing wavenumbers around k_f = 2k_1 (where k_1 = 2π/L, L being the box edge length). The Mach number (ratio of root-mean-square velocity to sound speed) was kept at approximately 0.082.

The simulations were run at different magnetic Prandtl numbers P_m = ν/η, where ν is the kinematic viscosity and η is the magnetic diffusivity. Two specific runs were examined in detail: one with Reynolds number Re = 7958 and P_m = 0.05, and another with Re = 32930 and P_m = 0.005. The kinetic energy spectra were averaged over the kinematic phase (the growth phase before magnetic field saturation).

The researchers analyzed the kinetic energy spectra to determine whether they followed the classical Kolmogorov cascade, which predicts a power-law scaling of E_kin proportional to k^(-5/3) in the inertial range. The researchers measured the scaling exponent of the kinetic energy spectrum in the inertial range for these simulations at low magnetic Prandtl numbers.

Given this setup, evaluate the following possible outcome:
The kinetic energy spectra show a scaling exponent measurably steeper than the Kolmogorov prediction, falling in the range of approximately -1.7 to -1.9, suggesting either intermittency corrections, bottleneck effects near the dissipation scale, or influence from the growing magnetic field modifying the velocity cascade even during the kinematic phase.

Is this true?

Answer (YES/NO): NO